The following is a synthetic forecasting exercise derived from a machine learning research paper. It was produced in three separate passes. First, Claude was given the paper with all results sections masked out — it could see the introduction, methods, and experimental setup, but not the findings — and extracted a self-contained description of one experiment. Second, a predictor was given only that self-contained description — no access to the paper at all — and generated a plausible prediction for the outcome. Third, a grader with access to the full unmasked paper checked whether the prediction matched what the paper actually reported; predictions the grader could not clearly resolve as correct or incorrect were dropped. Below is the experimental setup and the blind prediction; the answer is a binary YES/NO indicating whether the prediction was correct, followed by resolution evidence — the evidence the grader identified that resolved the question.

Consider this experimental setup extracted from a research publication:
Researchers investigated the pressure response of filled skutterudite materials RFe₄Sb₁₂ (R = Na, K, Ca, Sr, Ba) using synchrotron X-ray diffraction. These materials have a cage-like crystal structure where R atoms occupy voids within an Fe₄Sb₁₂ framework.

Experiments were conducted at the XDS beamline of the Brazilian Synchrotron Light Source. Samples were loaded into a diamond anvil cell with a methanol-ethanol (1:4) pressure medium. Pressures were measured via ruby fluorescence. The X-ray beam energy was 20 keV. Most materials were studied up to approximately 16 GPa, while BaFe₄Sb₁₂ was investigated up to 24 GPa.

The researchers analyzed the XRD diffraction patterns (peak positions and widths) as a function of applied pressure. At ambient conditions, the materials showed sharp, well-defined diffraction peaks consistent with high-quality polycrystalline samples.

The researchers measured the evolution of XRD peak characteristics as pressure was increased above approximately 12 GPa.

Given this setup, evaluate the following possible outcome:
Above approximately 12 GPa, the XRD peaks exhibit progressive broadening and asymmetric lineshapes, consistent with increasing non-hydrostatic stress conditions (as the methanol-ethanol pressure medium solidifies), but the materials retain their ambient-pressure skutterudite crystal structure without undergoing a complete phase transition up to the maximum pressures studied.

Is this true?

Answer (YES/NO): NO